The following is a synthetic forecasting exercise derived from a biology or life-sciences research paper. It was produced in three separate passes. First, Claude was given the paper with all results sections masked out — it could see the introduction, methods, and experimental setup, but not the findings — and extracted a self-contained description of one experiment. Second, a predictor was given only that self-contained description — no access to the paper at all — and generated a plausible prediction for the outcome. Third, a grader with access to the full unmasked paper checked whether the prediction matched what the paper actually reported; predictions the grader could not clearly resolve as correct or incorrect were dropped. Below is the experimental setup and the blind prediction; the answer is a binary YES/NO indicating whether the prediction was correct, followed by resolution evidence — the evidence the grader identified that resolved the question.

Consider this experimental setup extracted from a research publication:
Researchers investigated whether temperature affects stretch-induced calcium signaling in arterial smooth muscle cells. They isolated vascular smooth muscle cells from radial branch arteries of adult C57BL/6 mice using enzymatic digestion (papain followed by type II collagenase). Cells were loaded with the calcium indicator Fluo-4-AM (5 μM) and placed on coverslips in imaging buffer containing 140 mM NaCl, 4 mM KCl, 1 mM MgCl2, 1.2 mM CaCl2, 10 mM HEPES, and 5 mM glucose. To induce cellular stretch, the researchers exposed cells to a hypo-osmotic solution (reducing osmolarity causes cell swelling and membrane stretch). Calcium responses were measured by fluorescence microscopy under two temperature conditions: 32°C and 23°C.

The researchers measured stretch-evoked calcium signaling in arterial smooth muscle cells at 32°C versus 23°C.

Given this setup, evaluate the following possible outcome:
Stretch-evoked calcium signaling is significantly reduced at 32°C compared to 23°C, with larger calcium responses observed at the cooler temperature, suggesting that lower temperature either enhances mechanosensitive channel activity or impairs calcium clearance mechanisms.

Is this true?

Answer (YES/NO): NO